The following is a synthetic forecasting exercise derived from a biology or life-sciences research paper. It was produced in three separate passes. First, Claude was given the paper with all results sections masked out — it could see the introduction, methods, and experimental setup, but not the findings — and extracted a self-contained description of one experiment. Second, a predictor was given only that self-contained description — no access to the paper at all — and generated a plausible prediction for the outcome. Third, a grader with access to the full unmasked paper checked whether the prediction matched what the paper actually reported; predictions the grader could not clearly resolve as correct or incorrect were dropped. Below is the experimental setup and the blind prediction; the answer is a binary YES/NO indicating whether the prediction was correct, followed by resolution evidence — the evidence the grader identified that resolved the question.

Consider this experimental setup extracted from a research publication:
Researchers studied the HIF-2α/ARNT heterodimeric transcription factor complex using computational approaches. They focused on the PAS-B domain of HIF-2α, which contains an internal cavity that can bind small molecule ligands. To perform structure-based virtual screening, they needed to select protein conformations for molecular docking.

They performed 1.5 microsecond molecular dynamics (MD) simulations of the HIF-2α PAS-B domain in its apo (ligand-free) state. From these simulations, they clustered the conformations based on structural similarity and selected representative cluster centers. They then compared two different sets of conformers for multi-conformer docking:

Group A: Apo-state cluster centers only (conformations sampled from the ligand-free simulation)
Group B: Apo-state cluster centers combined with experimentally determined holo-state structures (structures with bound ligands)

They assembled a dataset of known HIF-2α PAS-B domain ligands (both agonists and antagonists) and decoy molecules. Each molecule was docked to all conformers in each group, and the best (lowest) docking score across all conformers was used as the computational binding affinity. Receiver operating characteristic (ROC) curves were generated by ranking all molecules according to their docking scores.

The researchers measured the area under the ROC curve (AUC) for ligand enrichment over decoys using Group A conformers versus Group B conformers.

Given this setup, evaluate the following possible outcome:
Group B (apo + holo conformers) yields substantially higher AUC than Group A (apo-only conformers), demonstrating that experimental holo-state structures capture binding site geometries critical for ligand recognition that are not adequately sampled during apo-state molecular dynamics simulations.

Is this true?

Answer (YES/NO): YES